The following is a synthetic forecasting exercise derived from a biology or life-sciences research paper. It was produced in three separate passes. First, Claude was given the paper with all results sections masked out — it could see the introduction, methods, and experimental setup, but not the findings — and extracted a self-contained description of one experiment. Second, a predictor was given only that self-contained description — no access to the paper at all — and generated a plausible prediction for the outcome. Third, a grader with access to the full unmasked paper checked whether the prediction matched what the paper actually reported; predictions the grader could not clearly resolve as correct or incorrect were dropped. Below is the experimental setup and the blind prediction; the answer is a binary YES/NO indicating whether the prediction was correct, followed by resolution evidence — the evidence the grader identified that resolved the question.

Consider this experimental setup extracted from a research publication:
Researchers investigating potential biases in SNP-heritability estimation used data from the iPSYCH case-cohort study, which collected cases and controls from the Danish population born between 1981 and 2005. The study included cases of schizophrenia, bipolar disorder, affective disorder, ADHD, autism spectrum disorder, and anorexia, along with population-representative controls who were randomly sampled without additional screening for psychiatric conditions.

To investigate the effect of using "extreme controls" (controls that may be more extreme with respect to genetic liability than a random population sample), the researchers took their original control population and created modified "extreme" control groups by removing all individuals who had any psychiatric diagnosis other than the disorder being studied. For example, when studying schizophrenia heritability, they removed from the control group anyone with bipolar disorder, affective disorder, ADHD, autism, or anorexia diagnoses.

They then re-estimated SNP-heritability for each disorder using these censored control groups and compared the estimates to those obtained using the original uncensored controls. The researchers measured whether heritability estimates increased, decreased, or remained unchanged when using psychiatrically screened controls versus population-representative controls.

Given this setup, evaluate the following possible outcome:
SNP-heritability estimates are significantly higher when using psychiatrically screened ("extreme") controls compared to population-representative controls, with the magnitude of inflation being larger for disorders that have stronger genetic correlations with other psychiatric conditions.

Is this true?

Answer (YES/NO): NO